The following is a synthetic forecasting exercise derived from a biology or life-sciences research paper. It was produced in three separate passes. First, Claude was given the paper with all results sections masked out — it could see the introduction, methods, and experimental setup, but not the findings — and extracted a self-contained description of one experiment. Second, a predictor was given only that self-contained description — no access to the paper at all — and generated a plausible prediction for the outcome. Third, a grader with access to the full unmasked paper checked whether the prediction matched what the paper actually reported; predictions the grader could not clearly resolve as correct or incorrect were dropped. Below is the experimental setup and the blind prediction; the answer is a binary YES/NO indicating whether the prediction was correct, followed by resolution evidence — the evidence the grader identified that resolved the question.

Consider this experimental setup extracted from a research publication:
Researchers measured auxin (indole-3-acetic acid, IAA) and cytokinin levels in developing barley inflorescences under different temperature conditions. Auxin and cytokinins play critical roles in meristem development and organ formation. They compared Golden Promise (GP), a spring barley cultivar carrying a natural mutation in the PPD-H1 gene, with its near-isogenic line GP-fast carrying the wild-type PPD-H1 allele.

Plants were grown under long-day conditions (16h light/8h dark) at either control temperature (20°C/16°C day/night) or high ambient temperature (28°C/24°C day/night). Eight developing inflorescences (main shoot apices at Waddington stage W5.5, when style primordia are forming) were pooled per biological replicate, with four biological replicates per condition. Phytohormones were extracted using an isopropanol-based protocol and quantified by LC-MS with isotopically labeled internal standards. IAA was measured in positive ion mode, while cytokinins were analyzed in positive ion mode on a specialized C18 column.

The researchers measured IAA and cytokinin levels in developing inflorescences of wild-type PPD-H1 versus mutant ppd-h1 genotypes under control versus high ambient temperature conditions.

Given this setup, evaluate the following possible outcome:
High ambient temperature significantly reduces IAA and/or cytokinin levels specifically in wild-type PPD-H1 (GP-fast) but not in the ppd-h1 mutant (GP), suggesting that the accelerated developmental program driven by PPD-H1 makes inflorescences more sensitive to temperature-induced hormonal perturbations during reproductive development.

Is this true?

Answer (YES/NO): NO